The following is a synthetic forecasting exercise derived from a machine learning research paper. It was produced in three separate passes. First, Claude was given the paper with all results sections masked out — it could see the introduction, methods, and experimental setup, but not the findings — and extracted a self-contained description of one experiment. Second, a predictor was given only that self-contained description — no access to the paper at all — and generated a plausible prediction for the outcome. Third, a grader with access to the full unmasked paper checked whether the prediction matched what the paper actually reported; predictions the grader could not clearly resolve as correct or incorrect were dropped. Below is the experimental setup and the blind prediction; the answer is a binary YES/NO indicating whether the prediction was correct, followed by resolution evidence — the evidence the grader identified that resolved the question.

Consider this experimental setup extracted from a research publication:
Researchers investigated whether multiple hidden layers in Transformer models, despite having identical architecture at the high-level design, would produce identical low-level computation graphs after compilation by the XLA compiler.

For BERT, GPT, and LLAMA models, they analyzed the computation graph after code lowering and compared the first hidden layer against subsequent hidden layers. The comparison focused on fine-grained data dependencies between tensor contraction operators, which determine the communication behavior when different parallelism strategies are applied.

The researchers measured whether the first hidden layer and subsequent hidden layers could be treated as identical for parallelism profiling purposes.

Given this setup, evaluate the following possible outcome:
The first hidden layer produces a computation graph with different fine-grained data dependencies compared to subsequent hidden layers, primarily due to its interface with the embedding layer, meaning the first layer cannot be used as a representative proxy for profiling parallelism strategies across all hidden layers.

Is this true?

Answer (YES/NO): NO